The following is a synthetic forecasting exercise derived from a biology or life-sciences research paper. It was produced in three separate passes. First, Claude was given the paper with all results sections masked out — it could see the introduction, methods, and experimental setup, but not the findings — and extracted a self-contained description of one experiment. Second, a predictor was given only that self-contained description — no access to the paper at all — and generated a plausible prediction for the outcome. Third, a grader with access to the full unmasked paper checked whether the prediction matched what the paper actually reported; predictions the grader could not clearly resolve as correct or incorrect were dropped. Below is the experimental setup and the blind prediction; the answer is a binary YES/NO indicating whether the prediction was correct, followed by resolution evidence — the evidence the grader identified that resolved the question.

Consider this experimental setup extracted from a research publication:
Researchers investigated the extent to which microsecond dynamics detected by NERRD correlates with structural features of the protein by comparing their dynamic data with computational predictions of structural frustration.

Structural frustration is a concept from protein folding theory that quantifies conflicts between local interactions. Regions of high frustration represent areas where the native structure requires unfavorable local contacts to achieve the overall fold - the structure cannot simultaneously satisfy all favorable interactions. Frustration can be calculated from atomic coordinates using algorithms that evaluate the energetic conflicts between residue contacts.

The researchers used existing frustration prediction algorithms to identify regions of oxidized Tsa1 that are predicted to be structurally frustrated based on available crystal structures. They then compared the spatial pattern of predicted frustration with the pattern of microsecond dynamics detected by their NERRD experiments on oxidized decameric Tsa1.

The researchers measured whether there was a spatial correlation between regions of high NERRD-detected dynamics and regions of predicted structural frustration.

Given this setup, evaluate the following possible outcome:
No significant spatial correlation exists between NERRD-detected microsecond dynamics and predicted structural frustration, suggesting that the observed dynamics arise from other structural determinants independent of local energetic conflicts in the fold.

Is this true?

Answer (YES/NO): NO